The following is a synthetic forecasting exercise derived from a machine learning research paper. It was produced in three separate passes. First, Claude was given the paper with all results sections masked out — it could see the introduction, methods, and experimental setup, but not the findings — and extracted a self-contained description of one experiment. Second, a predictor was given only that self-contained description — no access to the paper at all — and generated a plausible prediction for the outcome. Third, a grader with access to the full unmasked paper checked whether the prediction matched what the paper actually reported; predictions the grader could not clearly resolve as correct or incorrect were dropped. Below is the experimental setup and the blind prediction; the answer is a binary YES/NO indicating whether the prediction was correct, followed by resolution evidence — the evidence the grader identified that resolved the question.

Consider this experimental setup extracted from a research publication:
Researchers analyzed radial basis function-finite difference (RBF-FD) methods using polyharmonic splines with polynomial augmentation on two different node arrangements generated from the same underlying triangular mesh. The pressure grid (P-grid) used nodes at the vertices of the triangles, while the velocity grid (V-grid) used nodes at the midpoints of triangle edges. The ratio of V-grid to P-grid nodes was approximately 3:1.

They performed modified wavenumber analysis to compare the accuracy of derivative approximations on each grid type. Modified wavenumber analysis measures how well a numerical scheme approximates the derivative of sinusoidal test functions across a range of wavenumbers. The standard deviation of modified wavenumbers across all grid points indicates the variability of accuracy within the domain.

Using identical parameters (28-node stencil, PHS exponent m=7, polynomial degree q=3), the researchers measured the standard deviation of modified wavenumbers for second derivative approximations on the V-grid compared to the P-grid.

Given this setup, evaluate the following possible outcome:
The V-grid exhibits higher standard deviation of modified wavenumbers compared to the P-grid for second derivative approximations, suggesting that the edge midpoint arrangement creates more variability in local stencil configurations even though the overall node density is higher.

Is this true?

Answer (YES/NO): YES